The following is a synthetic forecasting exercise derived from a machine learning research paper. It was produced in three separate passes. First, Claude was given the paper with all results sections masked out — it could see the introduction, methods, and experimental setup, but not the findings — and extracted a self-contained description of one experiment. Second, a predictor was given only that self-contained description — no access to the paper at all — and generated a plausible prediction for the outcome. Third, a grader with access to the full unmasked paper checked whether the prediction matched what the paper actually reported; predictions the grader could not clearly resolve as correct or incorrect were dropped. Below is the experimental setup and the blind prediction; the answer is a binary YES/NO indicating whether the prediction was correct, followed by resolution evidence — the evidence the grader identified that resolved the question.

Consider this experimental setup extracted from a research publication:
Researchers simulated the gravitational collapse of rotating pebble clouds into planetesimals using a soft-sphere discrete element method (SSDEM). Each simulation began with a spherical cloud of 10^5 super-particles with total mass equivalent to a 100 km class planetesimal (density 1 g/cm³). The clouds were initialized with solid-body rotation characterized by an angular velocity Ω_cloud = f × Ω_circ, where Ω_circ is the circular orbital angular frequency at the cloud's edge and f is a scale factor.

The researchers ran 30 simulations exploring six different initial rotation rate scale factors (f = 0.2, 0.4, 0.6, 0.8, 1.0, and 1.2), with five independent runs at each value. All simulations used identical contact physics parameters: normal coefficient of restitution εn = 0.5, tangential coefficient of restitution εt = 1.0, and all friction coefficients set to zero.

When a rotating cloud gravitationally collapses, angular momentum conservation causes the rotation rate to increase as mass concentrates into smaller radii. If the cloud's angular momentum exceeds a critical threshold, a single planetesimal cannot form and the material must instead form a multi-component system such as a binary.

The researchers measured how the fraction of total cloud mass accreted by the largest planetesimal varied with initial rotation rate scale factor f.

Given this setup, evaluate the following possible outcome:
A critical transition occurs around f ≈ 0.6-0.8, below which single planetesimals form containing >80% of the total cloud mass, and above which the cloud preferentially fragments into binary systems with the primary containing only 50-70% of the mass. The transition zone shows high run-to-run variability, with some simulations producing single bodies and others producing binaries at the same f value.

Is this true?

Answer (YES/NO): NO